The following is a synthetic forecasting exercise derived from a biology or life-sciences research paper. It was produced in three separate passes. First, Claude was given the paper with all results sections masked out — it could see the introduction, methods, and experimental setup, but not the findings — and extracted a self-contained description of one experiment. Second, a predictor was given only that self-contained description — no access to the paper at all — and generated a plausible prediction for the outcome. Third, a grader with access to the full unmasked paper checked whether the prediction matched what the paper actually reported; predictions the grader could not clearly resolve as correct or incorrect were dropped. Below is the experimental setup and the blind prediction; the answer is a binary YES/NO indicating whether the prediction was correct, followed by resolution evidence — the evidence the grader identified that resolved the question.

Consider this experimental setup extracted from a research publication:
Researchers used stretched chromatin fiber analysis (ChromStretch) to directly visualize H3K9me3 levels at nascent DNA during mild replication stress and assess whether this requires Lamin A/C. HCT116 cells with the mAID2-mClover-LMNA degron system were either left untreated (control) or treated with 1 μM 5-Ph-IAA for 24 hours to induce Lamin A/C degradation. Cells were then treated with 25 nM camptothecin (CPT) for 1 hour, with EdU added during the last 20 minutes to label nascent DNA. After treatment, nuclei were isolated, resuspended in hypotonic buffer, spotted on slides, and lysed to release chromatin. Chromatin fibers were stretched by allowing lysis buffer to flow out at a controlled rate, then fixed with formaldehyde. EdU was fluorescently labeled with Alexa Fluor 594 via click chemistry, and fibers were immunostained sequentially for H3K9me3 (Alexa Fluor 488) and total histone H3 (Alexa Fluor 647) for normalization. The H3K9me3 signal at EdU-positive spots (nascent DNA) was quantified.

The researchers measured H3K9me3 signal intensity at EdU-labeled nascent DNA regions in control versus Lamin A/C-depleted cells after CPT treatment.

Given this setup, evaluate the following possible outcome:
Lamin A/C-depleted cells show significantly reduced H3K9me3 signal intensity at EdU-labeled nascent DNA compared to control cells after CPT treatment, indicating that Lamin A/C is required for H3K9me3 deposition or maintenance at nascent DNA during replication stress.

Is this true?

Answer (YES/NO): YES